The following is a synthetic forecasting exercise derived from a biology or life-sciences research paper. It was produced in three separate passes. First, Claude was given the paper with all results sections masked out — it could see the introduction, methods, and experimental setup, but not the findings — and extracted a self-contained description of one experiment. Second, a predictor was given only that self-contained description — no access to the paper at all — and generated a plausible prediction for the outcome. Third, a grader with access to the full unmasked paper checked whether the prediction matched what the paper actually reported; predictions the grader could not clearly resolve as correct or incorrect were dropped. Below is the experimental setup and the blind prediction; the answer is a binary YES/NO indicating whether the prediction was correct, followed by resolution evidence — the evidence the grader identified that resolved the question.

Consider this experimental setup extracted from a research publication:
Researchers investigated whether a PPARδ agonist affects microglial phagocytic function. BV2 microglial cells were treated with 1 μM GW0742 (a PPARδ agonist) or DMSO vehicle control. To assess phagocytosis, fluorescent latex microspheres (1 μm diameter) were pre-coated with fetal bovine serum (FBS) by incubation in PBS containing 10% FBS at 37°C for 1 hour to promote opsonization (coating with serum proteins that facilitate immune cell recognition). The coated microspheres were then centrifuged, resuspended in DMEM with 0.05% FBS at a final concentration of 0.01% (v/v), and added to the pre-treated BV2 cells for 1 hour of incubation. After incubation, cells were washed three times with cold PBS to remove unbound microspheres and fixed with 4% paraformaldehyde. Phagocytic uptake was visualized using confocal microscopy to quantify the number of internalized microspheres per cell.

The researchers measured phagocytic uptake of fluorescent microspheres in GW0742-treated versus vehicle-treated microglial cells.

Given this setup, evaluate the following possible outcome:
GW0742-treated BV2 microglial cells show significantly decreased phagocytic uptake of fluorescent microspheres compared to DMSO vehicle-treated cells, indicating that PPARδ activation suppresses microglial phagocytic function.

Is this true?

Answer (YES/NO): NO